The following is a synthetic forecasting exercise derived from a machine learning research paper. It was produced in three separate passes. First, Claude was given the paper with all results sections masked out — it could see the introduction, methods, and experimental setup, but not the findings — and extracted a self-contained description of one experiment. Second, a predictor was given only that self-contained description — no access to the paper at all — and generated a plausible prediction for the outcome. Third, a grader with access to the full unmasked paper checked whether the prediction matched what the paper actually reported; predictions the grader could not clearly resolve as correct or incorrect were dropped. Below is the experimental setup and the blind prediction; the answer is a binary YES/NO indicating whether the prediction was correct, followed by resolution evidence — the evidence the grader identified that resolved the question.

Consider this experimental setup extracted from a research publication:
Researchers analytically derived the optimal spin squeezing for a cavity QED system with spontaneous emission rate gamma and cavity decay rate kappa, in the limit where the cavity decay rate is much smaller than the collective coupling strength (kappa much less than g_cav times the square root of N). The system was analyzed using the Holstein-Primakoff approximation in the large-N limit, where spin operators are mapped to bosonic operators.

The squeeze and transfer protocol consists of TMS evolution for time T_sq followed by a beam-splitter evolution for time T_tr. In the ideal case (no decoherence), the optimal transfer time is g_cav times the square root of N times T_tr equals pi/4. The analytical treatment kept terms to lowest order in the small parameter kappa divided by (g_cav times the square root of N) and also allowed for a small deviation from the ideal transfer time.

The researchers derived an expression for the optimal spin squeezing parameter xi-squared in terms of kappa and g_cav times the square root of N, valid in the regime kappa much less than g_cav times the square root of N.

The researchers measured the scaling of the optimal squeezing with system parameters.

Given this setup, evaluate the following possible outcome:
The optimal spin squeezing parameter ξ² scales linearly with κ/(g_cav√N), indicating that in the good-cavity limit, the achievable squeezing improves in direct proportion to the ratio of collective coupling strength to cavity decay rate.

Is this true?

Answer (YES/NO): YES